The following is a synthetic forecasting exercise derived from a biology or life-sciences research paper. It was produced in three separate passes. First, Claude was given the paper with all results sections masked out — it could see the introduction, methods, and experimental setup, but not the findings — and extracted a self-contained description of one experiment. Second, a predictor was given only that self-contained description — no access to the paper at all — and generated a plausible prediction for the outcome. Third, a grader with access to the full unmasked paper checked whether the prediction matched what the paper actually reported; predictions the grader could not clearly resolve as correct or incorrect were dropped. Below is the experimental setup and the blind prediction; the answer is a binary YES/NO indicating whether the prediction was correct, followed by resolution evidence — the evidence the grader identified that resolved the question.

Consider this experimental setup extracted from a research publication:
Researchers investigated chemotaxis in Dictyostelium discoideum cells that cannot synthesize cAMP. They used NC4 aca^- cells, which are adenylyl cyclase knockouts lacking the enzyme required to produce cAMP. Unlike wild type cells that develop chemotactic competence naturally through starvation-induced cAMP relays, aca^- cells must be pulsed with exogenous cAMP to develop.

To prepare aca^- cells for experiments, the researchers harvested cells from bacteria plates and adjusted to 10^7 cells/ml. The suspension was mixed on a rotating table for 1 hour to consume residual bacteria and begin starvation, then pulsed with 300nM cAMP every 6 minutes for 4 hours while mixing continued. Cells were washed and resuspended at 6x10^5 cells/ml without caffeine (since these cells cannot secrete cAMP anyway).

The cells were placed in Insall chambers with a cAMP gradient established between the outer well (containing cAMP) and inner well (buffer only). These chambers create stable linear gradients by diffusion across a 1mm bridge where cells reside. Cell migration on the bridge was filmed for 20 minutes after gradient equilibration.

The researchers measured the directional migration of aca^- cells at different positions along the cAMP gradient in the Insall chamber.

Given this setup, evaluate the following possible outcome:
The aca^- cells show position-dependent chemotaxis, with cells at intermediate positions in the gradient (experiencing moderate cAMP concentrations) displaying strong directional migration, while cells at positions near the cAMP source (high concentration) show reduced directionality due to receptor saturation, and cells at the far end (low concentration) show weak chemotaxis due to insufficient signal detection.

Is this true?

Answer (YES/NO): NO